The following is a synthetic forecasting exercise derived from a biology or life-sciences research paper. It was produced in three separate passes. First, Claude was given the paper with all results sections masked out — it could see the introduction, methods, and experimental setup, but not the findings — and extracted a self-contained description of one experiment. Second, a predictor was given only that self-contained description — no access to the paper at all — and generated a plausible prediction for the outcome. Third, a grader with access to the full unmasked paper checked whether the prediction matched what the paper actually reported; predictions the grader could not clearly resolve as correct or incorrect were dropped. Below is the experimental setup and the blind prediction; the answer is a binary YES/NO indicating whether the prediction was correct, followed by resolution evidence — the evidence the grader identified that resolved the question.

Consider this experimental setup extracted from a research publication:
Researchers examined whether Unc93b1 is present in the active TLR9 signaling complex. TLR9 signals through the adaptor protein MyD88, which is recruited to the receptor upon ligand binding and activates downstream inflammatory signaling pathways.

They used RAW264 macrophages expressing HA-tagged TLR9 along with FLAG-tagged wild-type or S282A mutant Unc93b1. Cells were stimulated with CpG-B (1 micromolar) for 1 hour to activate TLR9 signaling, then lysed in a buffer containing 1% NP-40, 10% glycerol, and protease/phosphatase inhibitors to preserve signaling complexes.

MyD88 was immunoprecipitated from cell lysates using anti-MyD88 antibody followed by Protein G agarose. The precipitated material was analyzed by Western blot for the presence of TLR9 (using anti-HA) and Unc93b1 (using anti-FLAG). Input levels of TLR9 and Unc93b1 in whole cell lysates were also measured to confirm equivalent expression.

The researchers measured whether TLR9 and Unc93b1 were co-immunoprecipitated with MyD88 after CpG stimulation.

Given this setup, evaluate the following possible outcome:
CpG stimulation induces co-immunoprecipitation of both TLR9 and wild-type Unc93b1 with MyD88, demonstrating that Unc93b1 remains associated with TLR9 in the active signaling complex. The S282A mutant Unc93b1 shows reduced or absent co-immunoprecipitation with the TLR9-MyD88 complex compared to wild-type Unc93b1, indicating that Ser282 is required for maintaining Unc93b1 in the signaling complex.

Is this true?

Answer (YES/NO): NO